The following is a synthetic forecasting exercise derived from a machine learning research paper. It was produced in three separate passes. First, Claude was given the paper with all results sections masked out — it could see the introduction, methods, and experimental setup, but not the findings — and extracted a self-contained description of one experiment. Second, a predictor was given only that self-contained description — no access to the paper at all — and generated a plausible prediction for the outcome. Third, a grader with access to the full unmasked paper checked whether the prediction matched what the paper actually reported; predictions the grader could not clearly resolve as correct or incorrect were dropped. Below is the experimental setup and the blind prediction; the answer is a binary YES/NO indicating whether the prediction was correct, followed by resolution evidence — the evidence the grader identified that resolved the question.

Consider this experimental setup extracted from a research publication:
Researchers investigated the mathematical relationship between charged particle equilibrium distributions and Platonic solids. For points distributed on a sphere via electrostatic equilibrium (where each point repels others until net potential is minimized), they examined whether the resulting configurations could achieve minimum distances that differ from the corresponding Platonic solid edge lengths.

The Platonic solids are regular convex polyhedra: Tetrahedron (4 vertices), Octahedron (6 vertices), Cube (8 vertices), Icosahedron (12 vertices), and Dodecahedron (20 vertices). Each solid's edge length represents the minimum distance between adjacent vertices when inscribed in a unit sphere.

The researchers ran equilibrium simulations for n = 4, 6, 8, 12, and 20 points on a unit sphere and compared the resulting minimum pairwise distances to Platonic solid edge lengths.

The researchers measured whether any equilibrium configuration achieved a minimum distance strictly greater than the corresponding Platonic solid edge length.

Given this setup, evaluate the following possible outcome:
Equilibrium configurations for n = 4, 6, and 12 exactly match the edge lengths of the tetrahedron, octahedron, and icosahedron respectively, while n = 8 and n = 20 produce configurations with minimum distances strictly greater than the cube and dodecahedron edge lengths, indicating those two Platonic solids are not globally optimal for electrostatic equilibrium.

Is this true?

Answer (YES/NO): YES